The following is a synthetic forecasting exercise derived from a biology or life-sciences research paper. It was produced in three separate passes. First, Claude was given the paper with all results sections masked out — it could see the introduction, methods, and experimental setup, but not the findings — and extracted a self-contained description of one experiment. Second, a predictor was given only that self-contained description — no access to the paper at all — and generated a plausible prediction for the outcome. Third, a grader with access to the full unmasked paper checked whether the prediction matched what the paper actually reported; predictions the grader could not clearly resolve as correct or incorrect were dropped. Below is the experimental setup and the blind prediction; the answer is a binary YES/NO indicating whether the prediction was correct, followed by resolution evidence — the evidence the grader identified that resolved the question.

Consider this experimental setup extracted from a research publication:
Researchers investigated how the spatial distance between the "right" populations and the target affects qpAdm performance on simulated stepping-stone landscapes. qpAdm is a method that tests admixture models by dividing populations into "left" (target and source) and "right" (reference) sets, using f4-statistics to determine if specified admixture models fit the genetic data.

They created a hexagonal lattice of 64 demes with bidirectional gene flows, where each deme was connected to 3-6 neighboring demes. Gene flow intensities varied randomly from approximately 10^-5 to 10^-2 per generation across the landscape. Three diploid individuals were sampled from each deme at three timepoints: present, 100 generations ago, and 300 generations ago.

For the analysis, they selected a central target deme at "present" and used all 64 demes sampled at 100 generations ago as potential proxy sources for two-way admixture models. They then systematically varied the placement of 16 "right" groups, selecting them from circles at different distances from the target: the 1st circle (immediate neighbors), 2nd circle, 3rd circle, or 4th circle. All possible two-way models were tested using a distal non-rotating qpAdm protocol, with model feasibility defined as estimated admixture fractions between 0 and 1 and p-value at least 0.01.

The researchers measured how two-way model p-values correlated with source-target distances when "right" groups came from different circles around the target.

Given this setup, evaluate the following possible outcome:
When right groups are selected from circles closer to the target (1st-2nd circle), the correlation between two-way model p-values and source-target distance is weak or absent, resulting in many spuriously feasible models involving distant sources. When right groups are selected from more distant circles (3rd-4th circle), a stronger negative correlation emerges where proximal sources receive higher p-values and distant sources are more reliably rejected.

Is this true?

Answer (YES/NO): YES